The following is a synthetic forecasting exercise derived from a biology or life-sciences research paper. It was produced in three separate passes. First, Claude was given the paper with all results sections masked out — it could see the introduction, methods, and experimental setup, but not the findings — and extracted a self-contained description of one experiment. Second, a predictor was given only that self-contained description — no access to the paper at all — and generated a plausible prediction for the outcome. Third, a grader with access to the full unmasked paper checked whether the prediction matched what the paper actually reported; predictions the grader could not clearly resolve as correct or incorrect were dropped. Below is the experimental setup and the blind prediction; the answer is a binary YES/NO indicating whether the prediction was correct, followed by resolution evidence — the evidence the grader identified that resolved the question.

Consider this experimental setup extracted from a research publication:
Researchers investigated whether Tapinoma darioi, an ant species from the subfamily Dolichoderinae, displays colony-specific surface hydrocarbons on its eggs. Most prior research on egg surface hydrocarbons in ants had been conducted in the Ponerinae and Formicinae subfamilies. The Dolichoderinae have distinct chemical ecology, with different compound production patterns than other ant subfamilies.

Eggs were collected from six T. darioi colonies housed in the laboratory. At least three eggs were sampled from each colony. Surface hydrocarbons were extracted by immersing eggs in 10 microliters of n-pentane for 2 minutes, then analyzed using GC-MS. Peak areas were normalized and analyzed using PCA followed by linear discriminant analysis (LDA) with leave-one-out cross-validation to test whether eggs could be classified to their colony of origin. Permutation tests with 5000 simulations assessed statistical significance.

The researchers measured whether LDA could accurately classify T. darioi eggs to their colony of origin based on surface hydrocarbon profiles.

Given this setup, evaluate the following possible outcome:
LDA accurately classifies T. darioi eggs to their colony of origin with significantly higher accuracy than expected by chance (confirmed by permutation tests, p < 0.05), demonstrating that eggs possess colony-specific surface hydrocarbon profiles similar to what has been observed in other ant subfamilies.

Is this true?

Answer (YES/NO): YES